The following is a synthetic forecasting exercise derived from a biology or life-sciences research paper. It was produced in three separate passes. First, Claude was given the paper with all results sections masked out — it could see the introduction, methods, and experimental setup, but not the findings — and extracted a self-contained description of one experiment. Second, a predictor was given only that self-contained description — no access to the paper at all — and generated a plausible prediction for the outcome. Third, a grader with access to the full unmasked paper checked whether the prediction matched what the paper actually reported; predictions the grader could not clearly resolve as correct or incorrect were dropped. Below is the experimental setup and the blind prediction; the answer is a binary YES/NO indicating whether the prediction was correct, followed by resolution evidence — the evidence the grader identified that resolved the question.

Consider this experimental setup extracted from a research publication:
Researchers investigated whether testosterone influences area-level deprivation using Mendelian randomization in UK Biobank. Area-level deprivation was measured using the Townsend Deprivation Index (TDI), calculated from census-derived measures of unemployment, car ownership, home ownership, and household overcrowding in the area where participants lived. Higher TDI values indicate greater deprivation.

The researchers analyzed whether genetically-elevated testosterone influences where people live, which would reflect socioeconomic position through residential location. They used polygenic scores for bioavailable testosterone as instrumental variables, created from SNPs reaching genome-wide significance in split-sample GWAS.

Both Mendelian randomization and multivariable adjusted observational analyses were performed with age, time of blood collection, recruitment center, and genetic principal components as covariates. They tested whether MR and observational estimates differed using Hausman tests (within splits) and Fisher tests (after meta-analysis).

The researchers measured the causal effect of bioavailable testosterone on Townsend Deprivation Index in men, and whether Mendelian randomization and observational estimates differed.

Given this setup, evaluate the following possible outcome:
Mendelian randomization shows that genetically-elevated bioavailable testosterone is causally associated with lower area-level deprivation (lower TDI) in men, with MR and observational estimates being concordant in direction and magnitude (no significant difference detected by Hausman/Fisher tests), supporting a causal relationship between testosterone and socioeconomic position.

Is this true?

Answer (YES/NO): NO